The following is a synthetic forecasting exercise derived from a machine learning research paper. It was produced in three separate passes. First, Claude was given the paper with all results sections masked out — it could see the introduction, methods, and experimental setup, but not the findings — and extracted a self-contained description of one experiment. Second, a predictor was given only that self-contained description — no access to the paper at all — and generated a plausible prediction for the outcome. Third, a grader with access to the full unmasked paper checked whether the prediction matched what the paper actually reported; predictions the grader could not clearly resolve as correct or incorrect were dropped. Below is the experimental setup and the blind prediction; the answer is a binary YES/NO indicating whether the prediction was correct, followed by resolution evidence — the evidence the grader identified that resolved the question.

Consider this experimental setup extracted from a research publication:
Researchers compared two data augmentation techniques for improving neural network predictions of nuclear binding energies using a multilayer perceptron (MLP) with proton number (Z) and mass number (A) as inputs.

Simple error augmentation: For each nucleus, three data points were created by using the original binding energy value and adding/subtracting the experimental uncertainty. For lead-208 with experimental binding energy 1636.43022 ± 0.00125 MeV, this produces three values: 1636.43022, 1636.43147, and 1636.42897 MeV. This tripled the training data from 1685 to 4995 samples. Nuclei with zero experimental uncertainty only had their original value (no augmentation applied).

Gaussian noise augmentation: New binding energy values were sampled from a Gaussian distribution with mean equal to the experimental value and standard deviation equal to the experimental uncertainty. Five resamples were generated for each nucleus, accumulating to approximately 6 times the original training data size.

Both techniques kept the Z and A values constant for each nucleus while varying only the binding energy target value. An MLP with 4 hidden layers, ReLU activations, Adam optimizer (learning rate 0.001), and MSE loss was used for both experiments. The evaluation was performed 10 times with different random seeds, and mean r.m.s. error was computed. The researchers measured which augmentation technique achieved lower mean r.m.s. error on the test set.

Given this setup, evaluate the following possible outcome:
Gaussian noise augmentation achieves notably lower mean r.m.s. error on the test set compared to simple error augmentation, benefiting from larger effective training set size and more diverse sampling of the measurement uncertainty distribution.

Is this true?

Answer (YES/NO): YES